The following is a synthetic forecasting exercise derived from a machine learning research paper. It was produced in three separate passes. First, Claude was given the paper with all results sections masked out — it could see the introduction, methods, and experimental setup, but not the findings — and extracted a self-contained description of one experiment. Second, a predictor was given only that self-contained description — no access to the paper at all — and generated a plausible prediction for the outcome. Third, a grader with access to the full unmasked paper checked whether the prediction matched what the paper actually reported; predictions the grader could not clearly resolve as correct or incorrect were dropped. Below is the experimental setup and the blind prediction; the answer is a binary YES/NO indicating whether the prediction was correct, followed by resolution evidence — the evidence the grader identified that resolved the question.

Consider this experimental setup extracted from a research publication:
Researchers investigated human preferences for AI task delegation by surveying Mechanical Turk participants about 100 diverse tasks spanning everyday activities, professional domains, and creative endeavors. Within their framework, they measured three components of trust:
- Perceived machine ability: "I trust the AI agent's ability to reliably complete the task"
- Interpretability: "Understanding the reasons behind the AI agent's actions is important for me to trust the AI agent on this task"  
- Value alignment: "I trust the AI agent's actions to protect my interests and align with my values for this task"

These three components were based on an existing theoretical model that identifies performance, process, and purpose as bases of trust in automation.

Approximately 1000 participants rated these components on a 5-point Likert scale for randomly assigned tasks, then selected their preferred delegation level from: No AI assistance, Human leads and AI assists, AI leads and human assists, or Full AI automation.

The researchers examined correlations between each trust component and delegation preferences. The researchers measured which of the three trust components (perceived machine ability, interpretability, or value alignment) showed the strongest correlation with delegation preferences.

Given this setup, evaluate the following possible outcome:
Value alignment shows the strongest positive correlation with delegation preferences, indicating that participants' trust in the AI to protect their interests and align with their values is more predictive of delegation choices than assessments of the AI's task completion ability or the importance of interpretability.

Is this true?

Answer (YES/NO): NO